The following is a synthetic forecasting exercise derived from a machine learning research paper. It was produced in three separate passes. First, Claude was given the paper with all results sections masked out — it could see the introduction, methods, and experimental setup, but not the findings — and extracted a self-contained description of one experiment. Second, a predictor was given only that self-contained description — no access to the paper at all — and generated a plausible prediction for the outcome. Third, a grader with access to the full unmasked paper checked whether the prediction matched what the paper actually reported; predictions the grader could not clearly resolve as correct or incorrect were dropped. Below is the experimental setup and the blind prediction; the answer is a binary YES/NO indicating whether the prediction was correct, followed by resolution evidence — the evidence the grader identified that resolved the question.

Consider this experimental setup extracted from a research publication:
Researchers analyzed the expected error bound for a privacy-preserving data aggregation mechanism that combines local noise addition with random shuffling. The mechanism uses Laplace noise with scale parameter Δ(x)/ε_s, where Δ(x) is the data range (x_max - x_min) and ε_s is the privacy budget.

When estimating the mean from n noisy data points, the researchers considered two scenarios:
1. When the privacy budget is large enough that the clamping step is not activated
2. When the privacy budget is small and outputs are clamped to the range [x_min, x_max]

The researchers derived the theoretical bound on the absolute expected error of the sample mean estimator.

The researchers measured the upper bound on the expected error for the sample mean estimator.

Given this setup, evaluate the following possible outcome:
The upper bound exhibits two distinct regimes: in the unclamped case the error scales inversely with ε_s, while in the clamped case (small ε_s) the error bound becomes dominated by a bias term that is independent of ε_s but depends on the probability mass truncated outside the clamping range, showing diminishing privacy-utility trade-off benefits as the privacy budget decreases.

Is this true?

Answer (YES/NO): NO